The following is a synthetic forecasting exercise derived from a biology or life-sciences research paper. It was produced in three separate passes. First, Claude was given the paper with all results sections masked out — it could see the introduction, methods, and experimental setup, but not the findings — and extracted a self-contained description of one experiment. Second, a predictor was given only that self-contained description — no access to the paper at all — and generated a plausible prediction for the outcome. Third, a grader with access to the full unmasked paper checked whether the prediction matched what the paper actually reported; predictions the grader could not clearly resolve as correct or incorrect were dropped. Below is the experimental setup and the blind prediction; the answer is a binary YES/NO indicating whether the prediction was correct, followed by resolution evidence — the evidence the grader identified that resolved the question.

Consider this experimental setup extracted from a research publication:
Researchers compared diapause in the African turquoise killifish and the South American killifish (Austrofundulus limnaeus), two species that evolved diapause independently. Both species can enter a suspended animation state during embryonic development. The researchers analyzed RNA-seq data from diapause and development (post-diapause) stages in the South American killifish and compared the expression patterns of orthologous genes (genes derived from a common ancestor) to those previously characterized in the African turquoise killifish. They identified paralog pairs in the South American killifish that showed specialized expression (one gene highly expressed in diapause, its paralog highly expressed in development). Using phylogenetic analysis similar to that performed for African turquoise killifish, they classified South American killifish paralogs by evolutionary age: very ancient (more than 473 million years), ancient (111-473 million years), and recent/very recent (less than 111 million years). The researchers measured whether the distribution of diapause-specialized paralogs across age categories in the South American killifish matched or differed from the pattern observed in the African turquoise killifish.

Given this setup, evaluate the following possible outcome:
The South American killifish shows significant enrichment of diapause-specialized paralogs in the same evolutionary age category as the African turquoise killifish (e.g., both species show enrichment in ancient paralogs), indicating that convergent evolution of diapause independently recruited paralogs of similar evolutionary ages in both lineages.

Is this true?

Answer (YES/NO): YES